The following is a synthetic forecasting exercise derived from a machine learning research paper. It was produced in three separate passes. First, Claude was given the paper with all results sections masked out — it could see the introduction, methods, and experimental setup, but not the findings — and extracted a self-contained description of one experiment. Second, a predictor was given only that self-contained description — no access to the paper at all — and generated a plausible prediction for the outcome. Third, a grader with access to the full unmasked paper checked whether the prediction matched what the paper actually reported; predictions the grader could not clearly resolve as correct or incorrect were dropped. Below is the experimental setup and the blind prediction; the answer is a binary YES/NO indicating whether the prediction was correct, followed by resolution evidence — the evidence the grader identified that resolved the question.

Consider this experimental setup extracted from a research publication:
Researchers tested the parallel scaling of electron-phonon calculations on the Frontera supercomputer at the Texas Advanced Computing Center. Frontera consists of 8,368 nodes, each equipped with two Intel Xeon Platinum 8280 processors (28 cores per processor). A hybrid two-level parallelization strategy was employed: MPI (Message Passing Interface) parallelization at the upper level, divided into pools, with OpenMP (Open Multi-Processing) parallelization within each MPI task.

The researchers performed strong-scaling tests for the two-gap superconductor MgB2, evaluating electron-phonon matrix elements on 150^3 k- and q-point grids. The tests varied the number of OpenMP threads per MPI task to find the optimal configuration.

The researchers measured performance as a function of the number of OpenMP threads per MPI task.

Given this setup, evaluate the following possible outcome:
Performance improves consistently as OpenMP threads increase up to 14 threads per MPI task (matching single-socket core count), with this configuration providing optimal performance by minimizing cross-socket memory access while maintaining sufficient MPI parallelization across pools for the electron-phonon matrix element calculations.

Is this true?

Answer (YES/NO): NO